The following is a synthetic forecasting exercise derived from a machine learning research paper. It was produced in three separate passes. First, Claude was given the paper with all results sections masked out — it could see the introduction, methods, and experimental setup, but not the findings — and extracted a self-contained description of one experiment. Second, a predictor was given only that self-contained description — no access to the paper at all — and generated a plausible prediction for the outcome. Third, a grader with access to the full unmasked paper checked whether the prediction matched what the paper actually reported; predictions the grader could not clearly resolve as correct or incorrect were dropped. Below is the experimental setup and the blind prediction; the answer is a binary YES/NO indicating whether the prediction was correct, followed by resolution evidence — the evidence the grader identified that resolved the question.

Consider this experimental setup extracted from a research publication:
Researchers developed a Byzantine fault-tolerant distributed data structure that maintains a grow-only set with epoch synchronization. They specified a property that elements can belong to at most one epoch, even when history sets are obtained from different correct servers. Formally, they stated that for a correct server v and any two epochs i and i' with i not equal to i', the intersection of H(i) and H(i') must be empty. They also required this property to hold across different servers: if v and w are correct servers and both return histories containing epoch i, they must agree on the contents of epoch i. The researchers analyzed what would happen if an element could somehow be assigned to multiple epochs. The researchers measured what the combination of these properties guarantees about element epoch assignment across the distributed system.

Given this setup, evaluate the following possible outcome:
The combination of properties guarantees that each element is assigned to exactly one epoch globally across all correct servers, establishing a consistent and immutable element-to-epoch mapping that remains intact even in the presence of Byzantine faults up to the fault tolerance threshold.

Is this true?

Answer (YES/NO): NO